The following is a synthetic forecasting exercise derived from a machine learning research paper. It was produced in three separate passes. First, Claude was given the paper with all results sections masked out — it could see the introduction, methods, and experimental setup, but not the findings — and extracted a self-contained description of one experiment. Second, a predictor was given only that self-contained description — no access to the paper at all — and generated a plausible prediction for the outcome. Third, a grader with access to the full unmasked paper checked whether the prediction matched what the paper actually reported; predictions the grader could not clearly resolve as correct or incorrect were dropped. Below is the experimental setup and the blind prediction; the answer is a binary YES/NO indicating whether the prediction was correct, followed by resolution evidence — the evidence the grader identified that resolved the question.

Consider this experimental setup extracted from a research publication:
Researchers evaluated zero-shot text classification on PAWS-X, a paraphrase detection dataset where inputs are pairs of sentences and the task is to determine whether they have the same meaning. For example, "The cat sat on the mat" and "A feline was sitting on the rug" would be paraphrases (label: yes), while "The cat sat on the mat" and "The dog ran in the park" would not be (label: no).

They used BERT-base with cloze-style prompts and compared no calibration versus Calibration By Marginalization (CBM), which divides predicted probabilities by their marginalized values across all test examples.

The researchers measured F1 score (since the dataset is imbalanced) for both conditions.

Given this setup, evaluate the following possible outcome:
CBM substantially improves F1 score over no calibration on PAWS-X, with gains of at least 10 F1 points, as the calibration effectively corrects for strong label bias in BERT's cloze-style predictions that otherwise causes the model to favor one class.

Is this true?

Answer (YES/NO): YES